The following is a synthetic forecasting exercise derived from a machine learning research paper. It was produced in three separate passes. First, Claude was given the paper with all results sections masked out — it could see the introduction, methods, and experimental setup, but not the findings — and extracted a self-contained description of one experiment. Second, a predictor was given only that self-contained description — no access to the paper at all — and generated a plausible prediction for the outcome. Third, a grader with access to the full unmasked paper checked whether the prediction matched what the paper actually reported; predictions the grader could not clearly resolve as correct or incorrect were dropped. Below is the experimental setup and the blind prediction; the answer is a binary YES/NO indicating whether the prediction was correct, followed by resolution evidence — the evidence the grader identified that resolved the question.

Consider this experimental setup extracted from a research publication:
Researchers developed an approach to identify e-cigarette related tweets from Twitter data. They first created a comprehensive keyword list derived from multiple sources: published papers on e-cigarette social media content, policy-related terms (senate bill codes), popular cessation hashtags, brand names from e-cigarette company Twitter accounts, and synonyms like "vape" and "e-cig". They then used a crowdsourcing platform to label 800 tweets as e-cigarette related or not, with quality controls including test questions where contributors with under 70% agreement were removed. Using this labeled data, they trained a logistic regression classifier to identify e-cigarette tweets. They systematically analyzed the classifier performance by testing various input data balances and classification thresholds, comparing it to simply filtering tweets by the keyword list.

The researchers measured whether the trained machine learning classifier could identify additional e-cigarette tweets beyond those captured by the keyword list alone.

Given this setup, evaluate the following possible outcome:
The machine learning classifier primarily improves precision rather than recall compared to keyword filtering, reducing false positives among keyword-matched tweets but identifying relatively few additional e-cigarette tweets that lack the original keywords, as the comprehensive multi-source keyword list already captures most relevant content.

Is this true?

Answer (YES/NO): NO